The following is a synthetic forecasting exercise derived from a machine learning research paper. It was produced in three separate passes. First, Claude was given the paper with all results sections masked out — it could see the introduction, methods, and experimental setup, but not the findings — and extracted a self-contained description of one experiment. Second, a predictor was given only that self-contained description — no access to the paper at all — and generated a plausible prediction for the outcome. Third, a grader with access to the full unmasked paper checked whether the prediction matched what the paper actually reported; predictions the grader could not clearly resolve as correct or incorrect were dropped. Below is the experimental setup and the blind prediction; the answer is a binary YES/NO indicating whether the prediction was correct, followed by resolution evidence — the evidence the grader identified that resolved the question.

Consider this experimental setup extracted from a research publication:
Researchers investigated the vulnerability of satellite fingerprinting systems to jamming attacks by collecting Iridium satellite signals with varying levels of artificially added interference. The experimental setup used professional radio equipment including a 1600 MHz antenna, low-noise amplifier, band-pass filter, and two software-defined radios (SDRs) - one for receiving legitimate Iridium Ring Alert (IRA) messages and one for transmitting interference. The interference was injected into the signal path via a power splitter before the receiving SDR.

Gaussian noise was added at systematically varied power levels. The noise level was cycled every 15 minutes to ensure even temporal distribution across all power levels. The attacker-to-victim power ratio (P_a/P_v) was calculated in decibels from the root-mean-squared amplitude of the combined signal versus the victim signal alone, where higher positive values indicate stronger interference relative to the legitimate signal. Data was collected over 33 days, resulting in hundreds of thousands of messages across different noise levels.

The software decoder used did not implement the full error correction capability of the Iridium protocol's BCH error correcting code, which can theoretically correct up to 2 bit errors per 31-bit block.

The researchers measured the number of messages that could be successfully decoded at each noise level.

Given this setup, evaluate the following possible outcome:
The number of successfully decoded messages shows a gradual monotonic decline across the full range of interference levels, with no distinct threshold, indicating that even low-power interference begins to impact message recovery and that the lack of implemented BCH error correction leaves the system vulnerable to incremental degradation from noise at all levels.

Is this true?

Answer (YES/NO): YES